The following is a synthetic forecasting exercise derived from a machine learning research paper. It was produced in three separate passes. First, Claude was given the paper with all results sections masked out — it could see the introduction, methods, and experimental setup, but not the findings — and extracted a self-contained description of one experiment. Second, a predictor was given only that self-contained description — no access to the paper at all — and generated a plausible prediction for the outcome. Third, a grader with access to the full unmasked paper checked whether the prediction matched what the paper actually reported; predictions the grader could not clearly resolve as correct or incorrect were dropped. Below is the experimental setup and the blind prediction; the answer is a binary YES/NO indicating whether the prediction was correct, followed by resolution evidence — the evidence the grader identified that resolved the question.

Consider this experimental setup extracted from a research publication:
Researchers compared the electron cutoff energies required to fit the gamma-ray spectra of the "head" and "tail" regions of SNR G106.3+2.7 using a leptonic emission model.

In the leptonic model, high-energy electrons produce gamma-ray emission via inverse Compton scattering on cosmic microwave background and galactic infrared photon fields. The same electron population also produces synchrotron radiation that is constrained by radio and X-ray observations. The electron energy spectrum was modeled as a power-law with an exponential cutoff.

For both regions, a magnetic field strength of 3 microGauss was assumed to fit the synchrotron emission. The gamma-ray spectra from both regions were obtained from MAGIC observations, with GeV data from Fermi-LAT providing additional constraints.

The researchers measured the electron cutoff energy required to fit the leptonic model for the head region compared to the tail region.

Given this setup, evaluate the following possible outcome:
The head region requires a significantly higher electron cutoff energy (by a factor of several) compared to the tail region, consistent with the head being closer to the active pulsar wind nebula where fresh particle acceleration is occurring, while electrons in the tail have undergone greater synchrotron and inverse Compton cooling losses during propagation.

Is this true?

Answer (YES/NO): NO